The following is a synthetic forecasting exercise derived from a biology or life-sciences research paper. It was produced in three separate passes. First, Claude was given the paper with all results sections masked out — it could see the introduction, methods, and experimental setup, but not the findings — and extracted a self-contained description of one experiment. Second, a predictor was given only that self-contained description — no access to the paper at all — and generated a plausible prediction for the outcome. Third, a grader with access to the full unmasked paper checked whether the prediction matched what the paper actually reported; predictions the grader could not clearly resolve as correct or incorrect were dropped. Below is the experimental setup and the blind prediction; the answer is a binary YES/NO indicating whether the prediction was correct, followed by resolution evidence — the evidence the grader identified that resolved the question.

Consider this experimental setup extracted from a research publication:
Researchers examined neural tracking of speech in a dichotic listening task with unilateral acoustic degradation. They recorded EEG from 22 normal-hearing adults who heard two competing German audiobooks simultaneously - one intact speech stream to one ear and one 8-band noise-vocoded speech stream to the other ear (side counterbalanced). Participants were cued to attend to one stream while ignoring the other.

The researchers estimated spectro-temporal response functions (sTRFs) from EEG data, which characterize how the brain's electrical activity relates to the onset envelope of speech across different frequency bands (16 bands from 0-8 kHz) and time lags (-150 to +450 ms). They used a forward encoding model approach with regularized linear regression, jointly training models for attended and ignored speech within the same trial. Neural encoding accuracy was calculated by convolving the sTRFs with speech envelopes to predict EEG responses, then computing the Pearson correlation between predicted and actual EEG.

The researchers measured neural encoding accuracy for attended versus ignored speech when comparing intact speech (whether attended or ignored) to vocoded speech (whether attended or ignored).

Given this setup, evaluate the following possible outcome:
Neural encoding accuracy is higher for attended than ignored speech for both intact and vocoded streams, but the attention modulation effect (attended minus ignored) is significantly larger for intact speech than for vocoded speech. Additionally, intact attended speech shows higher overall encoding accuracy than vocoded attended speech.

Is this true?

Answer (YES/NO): NO